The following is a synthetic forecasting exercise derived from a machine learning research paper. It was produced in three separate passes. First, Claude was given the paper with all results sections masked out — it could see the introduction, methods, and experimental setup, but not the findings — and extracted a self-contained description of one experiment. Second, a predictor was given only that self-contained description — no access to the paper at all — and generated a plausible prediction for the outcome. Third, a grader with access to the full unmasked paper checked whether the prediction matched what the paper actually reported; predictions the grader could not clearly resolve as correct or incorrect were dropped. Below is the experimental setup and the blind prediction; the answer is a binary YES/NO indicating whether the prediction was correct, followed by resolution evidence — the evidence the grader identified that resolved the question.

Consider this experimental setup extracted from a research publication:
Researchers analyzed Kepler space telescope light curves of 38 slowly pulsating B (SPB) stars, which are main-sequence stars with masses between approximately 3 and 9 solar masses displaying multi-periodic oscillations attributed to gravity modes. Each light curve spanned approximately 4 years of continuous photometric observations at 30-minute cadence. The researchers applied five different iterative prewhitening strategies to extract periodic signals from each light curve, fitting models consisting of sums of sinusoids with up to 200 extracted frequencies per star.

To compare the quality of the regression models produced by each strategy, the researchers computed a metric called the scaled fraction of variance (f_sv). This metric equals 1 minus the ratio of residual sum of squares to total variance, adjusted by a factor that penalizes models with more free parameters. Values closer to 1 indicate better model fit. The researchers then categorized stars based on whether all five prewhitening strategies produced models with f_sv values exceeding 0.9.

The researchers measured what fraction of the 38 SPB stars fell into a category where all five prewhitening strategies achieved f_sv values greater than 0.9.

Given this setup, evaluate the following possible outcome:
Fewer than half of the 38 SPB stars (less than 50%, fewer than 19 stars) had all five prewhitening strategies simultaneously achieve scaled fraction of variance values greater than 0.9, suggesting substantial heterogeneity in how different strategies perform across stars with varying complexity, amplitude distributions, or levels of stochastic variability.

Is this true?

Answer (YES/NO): NO